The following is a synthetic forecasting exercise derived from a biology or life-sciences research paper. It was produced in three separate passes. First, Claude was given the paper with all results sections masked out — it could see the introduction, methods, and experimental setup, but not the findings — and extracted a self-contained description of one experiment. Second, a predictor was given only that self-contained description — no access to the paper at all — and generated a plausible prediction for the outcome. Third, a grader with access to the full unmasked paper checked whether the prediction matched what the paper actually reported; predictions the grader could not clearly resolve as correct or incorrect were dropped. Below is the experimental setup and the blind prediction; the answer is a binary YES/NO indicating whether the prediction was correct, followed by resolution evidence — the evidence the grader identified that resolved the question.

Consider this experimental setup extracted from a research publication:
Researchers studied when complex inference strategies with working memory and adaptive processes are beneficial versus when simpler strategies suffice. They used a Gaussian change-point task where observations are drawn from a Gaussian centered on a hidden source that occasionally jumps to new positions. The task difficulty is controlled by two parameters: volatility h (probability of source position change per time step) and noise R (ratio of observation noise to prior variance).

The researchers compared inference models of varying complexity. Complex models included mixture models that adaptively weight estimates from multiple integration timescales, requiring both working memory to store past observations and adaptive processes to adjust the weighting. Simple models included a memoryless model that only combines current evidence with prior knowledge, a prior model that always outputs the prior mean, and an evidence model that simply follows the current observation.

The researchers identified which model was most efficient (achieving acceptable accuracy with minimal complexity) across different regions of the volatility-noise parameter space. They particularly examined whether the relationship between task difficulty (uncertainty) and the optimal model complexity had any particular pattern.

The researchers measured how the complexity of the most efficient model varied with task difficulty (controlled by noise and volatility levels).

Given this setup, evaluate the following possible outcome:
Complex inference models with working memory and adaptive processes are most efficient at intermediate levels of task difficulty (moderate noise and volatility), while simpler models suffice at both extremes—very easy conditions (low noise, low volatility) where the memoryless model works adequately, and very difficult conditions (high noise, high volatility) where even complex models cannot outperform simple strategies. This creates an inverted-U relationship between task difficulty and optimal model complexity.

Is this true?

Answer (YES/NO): NO